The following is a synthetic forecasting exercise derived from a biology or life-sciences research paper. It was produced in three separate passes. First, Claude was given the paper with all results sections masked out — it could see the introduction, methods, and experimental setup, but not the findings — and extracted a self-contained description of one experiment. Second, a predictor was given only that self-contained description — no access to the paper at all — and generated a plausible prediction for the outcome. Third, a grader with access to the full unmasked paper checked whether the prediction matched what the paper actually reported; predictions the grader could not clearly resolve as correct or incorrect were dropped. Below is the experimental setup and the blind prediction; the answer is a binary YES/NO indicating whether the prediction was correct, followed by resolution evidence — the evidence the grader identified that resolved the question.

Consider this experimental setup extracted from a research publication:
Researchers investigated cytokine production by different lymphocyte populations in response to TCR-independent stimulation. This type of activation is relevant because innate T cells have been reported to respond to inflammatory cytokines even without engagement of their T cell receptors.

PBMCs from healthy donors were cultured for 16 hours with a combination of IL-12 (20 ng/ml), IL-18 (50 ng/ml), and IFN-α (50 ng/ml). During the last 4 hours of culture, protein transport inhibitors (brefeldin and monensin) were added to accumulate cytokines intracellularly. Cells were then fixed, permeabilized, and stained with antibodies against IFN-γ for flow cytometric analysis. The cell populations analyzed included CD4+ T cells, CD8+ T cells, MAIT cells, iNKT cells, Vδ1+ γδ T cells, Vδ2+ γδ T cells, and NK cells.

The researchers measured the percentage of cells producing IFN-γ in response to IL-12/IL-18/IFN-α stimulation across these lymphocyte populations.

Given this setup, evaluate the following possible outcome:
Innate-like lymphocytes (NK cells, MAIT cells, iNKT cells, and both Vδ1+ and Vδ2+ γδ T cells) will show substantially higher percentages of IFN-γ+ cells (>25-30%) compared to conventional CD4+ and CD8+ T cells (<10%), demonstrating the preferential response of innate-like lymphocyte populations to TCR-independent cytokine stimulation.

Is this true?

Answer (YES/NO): NO